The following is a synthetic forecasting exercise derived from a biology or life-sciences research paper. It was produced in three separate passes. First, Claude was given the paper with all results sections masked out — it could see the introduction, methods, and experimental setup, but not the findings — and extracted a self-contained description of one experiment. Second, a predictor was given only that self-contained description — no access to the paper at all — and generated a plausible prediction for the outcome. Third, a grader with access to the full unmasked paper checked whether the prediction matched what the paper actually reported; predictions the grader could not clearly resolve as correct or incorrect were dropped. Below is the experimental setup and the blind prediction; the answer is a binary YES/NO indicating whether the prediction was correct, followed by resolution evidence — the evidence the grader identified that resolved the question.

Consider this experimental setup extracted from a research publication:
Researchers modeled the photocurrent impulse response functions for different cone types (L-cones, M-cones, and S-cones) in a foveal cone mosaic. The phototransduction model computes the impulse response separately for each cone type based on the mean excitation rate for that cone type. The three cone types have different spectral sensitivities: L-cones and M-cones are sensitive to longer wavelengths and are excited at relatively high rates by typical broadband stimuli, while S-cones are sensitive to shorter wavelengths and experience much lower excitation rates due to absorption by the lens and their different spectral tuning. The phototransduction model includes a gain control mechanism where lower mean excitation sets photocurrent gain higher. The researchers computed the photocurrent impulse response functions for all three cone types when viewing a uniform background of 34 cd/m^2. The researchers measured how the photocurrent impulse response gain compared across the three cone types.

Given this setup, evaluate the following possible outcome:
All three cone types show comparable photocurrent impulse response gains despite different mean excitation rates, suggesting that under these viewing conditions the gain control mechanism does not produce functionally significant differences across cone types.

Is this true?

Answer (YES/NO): NO